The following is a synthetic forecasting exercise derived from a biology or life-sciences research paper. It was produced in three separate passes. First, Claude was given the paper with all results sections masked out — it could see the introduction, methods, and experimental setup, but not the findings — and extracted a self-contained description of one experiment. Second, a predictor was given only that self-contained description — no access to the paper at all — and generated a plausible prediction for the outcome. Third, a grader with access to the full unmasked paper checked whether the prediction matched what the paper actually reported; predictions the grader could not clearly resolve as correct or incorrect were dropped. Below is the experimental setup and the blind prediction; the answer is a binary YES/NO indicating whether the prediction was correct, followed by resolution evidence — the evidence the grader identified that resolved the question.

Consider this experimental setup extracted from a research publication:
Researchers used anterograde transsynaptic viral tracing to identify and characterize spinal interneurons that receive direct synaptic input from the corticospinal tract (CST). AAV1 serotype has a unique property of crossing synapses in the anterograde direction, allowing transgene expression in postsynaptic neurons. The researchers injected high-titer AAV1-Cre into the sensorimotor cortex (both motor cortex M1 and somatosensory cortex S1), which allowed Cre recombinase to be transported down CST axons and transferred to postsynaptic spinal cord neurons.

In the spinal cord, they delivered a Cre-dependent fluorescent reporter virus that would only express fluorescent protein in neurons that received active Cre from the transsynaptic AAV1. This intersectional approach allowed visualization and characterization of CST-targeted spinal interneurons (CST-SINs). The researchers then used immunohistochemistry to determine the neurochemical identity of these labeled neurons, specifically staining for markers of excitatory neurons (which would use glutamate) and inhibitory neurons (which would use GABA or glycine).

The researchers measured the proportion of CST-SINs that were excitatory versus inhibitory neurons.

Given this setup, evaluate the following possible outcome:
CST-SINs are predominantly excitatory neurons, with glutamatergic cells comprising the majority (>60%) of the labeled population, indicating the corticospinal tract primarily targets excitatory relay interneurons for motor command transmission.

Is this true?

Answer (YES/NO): NO